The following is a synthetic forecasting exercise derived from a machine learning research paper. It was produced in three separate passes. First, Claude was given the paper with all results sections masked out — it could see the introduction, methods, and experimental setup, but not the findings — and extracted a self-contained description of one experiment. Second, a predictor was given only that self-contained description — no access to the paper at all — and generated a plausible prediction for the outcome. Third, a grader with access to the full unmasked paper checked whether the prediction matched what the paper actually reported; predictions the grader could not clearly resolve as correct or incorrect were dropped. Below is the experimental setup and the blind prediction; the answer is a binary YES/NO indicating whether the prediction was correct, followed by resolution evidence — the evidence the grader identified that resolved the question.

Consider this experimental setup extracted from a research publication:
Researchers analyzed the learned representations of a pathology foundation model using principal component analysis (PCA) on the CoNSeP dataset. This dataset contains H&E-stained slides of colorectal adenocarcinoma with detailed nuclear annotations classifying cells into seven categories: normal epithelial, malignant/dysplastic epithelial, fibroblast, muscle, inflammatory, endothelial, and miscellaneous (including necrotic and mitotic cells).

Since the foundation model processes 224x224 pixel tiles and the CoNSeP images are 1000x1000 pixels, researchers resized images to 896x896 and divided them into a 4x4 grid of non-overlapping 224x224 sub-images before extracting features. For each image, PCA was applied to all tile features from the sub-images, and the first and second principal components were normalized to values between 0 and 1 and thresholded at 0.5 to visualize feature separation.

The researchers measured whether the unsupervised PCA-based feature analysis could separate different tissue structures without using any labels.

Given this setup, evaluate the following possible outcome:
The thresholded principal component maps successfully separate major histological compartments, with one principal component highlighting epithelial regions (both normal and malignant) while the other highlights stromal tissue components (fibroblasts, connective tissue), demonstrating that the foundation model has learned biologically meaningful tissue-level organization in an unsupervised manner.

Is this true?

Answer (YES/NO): NO